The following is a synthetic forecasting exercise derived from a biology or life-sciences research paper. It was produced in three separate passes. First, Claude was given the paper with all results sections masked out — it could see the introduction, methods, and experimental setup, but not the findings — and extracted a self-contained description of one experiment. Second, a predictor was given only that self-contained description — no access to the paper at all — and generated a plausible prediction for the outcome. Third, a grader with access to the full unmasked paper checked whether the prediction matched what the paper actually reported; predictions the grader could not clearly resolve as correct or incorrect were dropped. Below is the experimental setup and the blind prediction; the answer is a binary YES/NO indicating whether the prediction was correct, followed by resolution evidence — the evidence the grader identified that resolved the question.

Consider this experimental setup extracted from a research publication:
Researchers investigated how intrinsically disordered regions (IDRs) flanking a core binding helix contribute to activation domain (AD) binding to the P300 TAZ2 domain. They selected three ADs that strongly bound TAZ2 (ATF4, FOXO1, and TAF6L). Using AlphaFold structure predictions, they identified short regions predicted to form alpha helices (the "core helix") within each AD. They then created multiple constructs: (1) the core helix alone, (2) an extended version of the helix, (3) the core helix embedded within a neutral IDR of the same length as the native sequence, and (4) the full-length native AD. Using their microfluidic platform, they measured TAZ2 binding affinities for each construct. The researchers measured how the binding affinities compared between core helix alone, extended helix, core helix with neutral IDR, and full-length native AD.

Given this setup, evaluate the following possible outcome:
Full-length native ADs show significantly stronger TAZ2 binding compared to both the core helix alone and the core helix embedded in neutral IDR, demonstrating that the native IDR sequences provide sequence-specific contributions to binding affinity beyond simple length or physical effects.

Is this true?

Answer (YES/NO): YES